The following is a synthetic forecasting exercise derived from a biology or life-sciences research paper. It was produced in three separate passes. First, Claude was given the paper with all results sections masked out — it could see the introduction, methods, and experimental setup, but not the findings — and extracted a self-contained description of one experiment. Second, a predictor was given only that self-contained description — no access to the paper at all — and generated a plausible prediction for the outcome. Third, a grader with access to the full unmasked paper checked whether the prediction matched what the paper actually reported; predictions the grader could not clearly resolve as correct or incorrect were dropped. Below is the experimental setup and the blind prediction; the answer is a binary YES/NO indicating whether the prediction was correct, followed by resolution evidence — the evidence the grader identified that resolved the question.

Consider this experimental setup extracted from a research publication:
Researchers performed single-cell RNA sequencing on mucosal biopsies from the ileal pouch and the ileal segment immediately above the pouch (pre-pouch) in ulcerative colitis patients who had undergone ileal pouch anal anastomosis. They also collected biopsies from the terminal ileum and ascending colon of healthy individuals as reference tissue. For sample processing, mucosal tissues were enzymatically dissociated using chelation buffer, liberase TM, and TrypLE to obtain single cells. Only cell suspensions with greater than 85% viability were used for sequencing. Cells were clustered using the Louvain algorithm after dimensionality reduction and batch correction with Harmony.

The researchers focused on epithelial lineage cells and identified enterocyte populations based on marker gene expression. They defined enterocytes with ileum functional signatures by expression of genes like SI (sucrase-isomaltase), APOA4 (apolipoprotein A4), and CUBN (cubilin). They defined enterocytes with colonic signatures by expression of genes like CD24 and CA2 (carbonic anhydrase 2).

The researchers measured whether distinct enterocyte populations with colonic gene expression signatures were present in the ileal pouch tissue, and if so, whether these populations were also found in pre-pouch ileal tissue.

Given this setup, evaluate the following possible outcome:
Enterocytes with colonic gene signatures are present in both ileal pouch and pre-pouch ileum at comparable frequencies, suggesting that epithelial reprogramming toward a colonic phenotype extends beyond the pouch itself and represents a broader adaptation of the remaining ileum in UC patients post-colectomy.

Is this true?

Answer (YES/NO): NO